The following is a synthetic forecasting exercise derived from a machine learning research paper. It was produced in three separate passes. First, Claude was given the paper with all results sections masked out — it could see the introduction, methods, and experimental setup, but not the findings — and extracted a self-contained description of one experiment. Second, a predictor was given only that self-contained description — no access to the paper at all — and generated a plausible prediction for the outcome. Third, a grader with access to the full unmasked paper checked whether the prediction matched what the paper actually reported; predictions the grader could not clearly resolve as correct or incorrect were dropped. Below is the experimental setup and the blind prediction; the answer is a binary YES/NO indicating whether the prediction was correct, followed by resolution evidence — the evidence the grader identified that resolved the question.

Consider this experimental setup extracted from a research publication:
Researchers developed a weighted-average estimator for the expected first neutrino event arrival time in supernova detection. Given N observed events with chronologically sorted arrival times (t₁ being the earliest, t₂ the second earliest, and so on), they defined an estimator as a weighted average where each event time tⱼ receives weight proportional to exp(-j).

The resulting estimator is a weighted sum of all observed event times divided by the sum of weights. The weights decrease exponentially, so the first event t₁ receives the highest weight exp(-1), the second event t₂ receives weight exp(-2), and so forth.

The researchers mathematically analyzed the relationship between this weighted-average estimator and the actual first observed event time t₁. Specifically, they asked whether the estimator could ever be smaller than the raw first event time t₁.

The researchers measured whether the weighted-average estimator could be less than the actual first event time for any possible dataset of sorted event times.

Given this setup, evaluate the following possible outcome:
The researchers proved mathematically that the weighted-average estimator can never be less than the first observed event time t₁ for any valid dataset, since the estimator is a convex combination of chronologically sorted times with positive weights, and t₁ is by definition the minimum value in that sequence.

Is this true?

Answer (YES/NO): YES